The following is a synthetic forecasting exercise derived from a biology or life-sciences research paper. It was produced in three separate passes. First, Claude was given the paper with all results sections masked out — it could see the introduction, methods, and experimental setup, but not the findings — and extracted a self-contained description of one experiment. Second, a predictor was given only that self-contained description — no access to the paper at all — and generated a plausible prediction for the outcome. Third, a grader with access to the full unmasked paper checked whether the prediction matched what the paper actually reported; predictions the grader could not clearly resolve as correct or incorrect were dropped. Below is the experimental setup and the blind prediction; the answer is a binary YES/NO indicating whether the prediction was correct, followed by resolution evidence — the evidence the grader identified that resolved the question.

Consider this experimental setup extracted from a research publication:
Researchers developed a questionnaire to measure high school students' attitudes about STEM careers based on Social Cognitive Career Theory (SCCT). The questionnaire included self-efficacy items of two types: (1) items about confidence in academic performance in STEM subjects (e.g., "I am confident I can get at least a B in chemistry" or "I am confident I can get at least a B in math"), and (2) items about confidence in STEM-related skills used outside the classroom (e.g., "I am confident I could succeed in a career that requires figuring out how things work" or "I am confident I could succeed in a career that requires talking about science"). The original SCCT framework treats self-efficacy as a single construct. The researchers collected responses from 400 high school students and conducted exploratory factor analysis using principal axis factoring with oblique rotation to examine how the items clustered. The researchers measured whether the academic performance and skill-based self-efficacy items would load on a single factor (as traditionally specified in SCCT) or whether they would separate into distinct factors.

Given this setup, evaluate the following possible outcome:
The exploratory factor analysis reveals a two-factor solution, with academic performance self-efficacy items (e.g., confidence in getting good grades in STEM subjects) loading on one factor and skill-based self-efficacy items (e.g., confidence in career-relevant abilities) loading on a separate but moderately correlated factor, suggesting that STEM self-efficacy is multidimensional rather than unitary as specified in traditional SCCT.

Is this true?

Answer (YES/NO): NO